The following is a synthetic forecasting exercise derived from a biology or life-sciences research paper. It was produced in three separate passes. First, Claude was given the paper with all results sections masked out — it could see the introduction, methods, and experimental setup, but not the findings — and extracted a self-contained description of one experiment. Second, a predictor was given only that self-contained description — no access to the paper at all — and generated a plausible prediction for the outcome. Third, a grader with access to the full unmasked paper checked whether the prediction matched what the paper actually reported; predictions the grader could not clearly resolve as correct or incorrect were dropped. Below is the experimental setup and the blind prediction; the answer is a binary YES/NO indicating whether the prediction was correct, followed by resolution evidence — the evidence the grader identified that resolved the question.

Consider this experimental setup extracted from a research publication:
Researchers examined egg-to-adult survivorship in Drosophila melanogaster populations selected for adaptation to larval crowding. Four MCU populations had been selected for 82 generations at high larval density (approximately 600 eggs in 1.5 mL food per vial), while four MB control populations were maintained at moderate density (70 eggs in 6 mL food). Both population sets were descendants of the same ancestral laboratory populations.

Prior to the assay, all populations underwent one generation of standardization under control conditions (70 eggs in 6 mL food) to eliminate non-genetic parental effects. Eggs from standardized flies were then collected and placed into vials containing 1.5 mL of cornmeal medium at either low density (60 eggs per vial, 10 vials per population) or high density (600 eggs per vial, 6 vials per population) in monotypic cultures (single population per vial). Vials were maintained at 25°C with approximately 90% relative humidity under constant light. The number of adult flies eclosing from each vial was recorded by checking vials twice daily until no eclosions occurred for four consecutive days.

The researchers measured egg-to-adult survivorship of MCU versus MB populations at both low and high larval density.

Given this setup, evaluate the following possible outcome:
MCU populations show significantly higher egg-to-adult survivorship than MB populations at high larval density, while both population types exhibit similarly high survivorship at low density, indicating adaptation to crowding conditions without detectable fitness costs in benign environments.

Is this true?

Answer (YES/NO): NO